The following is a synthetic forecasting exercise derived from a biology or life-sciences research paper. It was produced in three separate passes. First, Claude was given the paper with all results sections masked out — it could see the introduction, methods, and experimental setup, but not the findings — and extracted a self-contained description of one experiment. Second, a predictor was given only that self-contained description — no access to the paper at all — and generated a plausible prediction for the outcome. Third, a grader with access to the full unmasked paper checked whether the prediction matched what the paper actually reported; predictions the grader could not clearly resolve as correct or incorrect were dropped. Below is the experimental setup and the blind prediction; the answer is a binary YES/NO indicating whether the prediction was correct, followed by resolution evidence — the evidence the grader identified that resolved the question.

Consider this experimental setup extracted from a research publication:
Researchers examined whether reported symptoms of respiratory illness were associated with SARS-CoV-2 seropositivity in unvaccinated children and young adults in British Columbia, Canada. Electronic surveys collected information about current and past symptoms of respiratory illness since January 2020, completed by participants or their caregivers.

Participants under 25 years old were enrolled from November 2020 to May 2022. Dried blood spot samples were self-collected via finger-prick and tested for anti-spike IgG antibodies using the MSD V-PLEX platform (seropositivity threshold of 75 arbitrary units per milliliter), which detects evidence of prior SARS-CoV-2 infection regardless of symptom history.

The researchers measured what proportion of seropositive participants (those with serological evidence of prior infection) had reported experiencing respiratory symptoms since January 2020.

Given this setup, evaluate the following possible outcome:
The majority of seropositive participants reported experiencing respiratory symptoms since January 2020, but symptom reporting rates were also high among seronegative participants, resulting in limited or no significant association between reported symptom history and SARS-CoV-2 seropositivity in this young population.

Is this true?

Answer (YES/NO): YES